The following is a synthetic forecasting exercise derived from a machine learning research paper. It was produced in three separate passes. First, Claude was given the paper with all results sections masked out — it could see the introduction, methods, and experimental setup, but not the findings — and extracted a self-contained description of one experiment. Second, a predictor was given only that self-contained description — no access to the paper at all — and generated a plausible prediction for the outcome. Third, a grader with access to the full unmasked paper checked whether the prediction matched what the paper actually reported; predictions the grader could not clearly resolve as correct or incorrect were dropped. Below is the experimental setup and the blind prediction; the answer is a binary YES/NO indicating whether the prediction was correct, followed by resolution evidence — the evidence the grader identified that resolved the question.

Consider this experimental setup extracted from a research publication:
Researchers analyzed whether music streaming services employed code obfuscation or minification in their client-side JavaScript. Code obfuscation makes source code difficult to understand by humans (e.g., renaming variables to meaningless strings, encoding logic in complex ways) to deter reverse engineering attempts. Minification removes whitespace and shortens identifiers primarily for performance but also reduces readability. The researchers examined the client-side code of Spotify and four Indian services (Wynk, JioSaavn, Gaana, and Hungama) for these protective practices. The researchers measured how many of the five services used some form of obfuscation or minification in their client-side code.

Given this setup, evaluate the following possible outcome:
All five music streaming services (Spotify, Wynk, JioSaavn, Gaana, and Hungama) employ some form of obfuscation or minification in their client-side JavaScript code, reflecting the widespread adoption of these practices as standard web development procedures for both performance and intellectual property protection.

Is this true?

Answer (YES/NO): YES